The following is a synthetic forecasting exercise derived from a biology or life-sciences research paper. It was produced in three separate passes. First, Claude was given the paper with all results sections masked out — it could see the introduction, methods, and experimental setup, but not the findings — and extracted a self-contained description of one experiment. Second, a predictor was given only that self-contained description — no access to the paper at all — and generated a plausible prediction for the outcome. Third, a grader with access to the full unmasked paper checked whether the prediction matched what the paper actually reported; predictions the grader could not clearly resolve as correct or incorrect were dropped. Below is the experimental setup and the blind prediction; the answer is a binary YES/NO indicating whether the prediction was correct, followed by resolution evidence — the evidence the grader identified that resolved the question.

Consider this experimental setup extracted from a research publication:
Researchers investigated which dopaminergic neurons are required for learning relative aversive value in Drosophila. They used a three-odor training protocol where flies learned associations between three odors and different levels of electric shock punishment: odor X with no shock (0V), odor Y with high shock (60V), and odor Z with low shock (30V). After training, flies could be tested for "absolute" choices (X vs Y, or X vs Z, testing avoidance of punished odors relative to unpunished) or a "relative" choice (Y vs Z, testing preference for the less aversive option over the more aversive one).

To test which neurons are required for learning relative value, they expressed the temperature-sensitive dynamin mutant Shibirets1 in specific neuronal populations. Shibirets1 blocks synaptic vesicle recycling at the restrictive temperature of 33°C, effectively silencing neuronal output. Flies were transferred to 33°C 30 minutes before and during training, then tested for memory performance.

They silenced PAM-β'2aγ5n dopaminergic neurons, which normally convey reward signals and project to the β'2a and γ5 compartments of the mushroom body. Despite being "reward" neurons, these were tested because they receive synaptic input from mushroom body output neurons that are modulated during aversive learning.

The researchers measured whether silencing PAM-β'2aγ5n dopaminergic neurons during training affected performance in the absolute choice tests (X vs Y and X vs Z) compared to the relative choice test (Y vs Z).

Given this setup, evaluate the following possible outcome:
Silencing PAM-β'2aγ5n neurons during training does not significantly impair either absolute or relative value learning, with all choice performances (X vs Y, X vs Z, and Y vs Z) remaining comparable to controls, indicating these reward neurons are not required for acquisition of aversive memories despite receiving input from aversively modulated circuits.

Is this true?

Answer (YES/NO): NO